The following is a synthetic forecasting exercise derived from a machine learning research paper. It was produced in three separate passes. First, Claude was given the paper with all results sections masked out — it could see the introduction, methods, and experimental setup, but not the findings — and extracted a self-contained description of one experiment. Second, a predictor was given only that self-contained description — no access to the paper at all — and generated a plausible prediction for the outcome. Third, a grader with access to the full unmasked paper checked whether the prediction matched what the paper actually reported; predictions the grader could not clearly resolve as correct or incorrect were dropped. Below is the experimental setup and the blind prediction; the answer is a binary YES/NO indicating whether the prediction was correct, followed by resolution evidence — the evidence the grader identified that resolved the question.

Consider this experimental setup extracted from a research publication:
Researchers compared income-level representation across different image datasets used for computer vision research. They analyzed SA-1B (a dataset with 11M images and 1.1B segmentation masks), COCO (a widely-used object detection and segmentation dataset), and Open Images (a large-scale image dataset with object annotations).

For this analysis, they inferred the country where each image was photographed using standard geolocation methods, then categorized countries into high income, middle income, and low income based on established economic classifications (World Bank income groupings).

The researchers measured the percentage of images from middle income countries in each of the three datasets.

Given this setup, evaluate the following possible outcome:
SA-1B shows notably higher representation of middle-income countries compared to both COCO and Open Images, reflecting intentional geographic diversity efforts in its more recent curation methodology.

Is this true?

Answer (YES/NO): NO